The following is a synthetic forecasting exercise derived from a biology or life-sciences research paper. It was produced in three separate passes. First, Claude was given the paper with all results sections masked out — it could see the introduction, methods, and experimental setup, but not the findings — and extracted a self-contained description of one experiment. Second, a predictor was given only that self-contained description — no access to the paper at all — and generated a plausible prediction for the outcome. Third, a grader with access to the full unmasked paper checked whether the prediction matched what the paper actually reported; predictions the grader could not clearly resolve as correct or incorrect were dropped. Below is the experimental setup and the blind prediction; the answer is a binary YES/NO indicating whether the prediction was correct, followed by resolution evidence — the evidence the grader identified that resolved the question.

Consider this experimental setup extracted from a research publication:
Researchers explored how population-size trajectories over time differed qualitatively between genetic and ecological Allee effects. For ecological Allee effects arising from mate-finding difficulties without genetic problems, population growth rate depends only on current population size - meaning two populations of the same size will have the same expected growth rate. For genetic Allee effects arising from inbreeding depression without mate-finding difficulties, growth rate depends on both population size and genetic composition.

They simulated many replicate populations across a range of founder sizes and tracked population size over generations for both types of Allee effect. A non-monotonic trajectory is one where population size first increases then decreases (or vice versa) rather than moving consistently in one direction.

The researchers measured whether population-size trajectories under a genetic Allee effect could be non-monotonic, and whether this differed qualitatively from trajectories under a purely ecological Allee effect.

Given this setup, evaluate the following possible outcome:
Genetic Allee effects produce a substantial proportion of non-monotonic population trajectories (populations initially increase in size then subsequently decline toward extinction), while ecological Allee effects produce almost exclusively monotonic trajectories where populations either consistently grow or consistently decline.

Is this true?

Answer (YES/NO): YES